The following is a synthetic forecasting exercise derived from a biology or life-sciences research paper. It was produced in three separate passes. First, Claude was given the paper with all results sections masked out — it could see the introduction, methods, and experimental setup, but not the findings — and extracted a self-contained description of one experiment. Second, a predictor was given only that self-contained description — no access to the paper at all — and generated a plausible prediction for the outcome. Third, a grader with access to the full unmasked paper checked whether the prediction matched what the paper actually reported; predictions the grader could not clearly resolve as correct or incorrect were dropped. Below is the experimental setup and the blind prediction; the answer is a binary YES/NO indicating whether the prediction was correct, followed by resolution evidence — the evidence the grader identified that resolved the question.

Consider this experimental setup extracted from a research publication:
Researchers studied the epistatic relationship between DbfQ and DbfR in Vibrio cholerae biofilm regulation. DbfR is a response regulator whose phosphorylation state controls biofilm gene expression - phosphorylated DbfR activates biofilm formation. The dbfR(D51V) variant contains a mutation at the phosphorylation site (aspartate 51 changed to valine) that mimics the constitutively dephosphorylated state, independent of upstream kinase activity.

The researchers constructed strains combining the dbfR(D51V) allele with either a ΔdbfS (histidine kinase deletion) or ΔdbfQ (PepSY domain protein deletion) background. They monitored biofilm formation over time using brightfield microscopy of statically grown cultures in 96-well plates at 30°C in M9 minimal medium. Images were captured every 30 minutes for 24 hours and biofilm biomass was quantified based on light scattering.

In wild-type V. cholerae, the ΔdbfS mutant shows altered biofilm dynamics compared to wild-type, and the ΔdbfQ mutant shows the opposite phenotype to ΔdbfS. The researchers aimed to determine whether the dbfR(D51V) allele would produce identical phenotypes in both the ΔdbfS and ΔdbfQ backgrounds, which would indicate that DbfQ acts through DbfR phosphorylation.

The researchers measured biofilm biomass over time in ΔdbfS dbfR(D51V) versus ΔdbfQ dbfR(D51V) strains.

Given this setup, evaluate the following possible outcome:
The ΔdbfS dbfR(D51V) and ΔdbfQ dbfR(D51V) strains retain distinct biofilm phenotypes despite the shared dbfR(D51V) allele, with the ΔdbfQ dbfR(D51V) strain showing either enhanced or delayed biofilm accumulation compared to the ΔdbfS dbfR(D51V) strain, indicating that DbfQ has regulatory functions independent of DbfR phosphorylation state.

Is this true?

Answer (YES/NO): NO